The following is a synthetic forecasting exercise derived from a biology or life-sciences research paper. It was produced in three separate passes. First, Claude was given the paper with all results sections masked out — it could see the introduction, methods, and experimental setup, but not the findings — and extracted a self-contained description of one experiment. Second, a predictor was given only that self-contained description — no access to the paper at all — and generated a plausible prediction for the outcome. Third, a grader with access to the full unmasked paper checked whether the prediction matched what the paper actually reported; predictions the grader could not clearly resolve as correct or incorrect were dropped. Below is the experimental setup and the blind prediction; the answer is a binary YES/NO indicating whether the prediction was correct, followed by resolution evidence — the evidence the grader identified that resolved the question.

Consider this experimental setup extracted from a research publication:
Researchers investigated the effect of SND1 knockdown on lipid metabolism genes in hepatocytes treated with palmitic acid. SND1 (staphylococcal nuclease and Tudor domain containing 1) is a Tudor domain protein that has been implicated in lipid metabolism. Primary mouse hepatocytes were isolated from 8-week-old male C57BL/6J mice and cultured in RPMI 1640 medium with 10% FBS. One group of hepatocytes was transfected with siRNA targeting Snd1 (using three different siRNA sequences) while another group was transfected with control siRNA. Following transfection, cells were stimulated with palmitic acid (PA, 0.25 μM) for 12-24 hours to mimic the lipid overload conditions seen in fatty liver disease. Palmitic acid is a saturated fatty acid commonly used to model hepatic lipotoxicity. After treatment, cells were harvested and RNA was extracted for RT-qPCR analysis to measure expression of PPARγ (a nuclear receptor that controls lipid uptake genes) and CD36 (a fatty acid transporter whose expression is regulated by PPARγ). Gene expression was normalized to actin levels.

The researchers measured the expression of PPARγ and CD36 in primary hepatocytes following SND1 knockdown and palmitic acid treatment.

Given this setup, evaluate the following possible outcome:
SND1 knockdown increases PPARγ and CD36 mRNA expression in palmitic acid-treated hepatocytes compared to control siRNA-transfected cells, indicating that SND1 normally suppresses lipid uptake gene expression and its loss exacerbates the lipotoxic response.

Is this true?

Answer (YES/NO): NO